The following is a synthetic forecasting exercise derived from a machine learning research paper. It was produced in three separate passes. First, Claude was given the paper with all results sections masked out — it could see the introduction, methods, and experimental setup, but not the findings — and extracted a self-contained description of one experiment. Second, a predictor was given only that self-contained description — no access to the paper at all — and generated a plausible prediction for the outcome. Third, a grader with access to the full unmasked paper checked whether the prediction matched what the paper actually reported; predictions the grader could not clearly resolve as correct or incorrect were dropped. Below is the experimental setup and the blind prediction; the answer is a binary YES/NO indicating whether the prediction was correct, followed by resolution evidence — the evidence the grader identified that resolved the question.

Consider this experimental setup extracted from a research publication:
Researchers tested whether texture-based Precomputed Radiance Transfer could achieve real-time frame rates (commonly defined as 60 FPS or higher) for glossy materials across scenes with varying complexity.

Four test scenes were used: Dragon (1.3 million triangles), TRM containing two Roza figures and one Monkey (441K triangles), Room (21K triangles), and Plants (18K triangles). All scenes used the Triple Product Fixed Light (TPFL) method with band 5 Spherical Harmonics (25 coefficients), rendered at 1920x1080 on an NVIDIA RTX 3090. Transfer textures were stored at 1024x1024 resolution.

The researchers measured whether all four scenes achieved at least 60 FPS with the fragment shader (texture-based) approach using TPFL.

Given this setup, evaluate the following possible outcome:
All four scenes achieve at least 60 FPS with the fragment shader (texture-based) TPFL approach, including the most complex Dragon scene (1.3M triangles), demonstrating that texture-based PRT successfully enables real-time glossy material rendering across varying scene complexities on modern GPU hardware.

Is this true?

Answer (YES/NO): YES